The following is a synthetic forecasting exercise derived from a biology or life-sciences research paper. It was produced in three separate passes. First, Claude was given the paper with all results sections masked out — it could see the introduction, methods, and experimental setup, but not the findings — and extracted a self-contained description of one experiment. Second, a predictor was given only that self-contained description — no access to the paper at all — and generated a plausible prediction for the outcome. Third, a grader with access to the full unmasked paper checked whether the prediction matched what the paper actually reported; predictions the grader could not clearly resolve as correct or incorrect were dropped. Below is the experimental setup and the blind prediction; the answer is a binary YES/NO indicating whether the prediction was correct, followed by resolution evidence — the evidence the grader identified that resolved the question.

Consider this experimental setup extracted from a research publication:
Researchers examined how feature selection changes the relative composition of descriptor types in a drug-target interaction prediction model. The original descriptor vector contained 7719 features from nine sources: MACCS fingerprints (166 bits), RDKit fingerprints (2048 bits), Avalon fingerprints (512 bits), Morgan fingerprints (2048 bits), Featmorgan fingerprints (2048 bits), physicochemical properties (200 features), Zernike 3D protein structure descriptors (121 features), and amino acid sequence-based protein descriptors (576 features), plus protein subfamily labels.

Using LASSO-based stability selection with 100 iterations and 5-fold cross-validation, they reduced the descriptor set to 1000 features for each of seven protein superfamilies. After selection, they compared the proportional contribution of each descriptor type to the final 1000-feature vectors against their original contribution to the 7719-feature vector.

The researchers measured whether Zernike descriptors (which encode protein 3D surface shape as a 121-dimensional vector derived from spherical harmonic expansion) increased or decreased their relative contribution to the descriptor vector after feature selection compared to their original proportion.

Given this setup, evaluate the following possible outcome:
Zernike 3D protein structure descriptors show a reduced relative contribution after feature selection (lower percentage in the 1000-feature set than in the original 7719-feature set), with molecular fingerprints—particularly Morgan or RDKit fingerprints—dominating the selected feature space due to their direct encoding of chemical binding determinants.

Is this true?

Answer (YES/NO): NO